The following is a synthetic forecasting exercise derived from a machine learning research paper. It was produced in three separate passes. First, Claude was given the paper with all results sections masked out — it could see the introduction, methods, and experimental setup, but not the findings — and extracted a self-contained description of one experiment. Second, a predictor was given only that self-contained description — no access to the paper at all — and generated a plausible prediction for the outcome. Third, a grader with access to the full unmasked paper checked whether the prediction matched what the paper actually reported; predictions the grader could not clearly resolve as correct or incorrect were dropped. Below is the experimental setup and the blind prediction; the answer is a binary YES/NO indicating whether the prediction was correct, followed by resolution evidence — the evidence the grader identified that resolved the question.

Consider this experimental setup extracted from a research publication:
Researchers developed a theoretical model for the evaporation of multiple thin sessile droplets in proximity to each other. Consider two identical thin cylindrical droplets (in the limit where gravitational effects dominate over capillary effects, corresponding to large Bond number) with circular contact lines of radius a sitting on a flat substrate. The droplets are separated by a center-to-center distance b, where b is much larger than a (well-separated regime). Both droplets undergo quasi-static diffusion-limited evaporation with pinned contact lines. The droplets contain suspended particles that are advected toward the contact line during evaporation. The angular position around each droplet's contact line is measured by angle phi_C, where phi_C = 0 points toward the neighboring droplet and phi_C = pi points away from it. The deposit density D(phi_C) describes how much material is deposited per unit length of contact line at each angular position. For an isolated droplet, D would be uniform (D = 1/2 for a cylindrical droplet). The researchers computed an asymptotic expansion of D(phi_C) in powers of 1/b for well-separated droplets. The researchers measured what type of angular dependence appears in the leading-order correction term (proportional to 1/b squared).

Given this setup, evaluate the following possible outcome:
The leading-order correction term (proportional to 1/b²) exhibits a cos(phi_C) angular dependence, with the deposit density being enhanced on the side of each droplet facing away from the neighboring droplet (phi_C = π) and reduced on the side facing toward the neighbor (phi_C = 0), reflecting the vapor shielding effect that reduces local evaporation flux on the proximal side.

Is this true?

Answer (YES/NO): YES